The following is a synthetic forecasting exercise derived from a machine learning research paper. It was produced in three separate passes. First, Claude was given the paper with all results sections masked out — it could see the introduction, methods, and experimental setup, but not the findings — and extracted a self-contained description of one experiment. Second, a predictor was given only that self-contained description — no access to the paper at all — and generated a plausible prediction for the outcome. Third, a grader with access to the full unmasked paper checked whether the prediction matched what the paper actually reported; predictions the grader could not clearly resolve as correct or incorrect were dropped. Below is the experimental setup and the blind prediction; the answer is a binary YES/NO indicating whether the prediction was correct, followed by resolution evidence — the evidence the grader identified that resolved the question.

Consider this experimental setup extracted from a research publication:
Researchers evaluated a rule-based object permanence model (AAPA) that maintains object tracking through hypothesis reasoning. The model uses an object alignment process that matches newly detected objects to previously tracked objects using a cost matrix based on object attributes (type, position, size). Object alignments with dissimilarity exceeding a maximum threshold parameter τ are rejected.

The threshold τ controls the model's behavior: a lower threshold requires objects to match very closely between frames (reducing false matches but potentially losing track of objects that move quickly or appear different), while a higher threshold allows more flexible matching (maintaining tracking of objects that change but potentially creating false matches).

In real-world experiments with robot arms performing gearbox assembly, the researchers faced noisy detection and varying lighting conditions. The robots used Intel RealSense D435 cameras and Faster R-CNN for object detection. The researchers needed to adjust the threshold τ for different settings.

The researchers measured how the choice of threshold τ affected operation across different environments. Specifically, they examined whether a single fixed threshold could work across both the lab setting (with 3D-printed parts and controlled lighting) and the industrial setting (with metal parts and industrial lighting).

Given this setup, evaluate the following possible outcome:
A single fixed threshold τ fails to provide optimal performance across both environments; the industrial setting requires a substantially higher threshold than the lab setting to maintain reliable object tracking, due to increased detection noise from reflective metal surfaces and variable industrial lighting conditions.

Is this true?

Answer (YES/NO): NO